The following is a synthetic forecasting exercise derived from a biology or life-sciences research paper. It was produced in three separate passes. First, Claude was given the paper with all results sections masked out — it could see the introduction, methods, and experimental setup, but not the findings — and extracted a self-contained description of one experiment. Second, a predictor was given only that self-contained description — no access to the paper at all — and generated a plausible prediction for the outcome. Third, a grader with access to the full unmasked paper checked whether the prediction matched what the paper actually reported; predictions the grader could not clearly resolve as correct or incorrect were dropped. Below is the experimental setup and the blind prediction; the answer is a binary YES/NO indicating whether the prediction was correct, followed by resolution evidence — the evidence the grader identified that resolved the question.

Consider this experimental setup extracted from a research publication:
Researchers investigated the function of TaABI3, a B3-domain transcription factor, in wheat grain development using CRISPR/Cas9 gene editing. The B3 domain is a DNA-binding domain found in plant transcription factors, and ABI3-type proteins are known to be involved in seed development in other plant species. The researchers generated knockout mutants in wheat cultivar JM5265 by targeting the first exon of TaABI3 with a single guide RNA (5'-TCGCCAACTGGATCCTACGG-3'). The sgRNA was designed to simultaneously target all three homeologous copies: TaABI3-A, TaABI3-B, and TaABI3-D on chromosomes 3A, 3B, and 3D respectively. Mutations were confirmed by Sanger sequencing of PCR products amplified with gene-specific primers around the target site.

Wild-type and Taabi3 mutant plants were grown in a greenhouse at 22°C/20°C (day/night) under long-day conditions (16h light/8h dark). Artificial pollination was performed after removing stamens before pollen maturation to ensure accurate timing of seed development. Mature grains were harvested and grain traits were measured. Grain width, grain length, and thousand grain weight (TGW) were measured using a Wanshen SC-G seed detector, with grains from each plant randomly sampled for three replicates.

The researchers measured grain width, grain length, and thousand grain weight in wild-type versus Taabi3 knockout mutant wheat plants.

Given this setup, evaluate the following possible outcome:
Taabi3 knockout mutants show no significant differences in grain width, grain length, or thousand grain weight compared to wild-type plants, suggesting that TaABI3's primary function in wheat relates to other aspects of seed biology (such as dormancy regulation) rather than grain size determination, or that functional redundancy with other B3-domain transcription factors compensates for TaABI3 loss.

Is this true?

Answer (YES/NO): NO